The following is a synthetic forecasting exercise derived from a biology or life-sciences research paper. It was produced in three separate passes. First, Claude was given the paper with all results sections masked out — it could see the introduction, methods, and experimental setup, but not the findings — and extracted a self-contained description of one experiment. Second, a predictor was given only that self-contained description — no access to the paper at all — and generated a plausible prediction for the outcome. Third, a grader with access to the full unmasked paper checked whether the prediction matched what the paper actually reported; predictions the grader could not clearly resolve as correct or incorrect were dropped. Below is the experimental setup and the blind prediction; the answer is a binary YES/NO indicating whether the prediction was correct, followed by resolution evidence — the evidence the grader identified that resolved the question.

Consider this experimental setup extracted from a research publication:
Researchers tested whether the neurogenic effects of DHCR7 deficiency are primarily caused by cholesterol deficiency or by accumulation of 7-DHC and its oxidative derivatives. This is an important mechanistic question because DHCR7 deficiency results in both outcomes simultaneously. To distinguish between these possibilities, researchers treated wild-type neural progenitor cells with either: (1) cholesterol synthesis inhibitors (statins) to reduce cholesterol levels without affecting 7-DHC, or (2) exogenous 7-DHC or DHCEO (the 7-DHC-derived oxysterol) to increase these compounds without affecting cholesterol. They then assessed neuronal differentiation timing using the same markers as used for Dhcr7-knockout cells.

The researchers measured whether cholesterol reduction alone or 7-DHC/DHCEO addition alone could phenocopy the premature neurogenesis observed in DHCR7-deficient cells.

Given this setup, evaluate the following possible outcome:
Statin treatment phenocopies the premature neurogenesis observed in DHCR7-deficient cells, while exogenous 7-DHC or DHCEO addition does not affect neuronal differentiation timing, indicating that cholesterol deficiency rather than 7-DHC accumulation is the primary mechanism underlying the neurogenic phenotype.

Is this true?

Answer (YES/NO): NO